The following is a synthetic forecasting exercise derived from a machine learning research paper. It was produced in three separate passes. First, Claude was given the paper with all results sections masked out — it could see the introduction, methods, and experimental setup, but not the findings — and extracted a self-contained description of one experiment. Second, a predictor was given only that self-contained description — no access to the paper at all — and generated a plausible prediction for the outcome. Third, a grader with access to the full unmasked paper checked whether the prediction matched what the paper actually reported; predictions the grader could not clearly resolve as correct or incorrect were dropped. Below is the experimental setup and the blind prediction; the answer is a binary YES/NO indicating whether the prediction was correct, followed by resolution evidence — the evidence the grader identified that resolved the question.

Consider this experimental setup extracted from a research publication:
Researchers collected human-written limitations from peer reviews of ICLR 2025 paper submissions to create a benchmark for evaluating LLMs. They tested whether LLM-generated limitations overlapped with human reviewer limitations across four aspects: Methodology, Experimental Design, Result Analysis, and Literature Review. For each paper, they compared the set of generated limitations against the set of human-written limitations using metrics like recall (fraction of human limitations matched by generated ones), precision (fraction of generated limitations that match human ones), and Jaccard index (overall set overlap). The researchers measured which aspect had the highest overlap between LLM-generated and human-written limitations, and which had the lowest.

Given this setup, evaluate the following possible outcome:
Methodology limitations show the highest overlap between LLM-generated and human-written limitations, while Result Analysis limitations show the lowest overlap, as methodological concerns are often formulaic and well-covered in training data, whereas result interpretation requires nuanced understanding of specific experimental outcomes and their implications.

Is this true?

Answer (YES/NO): NO